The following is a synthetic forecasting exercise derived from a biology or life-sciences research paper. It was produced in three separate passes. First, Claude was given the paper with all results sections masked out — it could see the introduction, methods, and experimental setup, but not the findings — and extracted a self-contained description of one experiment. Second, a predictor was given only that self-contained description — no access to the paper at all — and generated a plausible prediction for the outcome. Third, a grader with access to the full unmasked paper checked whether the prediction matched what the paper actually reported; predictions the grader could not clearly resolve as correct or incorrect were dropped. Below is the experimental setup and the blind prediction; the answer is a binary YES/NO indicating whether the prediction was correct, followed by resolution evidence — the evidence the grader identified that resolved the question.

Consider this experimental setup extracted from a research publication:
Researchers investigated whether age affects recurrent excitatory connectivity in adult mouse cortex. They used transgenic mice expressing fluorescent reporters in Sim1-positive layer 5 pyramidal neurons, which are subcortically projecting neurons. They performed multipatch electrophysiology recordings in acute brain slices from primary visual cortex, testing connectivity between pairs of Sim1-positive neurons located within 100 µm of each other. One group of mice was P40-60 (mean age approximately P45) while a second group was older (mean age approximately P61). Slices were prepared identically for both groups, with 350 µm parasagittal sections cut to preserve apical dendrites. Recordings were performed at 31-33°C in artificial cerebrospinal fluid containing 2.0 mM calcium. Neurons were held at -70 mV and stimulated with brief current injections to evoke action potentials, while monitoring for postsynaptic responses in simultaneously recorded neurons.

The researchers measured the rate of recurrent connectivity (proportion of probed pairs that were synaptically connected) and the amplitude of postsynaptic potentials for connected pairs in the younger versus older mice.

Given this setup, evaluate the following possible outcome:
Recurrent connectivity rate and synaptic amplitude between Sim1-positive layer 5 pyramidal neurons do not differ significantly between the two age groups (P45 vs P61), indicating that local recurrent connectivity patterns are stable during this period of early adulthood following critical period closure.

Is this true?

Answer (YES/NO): YES